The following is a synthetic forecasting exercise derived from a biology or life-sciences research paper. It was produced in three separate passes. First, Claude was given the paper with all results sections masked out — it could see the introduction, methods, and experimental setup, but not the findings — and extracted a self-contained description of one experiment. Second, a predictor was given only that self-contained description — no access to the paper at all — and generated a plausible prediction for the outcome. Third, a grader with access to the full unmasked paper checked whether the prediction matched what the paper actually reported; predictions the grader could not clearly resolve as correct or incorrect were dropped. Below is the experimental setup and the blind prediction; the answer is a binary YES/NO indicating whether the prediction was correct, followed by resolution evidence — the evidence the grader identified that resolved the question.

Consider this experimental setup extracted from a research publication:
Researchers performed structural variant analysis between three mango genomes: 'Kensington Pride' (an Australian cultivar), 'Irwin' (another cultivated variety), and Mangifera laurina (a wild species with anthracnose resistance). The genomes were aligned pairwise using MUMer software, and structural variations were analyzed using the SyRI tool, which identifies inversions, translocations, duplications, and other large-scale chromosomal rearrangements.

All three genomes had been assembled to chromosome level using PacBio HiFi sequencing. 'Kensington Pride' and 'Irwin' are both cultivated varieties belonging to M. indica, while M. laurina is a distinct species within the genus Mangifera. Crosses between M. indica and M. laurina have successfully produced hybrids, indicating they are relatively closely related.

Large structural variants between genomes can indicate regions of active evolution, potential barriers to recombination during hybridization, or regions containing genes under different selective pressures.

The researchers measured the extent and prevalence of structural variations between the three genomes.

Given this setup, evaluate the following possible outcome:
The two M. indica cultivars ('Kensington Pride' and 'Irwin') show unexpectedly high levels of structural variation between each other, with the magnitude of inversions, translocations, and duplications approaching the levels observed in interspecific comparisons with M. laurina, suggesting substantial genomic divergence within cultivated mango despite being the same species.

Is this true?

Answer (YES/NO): NO